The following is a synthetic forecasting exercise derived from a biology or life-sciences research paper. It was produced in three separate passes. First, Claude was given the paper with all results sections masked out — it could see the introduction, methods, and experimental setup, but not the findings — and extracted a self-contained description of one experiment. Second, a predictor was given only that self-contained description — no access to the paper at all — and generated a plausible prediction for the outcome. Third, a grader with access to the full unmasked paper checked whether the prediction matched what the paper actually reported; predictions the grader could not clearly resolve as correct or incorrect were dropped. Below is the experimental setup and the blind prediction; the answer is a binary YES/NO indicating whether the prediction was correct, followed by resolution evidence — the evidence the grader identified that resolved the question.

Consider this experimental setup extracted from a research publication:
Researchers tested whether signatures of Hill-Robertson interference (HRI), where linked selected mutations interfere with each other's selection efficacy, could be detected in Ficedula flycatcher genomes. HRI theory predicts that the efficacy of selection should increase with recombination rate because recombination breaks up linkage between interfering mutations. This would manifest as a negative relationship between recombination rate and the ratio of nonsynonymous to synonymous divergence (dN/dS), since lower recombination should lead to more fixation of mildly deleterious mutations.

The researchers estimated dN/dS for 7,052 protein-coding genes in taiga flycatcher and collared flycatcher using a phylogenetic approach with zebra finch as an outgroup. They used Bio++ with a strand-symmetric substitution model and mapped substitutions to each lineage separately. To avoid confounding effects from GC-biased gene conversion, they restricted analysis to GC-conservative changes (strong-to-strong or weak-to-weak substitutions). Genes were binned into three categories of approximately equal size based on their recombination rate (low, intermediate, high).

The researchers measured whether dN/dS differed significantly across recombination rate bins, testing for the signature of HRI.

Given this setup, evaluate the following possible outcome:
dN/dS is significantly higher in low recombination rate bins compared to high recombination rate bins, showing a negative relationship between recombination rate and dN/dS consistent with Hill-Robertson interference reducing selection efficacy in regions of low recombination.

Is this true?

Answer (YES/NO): NO